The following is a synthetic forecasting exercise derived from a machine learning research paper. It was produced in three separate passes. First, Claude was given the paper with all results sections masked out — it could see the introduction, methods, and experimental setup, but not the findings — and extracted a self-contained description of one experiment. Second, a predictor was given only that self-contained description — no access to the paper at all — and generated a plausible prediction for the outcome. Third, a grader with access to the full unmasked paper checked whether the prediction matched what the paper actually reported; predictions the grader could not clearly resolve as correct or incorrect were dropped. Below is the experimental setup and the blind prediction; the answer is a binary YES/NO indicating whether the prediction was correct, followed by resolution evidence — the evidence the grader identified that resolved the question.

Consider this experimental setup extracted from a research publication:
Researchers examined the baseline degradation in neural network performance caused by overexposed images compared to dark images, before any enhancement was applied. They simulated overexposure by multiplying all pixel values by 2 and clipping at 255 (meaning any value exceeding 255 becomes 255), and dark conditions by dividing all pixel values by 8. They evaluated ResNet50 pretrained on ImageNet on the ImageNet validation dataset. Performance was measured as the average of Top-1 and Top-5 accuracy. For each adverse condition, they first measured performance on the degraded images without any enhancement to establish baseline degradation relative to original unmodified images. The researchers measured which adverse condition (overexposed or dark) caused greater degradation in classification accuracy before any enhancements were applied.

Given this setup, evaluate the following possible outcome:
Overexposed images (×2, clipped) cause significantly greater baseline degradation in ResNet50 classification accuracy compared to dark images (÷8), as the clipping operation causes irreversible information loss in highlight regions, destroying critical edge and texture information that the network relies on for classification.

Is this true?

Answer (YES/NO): NO